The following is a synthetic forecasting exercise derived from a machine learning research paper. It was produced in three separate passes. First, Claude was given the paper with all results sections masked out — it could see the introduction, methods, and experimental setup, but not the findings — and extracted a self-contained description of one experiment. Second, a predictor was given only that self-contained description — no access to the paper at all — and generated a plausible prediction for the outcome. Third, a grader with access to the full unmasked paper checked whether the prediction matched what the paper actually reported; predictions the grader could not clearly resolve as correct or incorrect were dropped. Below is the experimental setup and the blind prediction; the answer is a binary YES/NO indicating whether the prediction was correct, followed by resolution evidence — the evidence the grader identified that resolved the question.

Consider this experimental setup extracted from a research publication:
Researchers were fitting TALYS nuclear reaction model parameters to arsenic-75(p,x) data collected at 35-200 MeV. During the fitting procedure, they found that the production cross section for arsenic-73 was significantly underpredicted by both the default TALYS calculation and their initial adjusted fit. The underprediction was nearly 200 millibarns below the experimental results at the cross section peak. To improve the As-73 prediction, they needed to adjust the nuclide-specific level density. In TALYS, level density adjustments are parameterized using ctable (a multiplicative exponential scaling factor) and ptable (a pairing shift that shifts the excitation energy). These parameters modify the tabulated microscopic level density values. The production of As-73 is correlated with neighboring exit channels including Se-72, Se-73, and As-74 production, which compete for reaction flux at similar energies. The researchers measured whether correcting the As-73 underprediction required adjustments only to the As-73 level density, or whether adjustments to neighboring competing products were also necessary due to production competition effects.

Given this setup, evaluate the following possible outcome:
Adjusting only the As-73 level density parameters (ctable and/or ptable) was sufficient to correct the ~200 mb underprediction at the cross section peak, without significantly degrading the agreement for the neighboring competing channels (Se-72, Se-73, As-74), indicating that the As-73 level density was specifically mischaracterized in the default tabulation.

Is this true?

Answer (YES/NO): NO